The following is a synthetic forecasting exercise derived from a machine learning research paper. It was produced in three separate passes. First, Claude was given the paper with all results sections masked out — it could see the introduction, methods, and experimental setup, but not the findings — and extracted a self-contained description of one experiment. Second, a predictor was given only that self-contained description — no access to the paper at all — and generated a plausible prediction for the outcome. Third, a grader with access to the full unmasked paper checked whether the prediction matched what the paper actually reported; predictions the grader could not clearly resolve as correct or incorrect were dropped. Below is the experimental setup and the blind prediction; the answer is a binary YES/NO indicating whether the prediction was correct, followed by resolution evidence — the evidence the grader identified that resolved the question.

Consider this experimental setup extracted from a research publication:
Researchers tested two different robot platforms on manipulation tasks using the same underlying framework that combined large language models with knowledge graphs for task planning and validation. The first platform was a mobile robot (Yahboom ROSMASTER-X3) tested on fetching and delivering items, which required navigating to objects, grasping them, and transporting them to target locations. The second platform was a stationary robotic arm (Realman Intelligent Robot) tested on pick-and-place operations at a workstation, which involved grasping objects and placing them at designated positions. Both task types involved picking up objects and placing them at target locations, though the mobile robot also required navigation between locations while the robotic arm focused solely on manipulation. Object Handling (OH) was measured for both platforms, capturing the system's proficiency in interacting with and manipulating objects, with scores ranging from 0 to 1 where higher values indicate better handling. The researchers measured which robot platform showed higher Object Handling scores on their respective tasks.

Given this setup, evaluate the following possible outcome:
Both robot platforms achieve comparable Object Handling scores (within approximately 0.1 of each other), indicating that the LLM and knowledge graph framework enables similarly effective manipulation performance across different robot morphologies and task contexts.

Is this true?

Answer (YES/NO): NO